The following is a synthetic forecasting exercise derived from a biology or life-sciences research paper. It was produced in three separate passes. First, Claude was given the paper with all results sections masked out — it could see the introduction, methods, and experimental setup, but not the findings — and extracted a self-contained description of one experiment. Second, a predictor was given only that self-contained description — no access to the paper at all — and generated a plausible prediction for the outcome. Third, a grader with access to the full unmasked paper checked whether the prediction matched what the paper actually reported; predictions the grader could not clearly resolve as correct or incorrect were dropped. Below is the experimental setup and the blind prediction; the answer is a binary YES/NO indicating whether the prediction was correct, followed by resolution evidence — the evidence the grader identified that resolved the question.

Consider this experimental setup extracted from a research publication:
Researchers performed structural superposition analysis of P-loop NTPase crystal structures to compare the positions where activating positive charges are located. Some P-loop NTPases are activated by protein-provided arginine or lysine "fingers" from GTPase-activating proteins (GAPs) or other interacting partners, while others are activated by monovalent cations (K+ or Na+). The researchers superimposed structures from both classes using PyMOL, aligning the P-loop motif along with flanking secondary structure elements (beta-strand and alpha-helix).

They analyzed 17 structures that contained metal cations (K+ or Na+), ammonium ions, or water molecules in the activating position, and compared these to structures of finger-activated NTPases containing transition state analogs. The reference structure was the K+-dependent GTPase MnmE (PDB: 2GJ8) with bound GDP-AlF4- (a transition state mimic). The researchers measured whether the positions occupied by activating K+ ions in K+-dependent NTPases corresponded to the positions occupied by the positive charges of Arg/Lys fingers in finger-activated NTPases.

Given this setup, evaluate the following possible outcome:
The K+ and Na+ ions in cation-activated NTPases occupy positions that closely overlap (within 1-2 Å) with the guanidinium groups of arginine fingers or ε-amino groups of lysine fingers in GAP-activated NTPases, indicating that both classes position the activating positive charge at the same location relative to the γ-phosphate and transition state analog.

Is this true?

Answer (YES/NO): YES